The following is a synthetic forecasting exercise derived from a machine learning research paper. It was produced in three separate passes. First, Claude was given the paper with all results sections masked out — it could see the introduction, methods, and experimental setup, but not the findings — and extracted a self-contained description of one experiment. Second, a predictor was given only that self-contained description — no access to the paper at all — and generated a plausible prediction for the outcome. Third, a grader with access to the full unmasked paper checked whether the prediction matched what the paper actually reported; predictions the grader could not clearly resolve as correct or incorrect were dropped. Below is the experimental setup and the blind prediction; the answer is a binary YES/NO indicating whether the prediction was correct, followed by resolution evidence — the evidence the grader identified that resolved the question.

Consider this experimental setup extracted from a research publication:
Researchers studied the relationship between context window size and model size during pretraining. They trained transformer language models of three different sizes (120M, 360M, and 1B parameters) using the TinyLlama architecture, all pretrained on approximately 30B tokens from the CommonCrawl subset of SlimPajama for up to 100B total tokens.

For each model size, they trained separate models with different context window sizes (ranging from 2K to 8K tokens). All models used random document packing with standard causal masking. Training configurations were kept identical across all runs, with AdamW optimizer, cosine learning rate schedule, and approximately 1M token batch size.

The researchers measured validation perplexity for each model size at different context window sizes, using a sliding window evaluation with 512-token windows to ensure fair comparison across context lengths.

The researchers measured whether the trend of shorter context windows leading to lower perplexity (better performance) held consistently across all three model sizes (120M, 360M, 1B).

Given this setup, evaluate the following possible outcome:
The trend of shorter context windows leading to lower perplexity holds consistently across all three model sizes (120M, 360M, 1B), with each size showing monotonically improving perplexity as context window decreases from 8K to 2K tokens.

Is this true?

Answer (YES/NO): YES